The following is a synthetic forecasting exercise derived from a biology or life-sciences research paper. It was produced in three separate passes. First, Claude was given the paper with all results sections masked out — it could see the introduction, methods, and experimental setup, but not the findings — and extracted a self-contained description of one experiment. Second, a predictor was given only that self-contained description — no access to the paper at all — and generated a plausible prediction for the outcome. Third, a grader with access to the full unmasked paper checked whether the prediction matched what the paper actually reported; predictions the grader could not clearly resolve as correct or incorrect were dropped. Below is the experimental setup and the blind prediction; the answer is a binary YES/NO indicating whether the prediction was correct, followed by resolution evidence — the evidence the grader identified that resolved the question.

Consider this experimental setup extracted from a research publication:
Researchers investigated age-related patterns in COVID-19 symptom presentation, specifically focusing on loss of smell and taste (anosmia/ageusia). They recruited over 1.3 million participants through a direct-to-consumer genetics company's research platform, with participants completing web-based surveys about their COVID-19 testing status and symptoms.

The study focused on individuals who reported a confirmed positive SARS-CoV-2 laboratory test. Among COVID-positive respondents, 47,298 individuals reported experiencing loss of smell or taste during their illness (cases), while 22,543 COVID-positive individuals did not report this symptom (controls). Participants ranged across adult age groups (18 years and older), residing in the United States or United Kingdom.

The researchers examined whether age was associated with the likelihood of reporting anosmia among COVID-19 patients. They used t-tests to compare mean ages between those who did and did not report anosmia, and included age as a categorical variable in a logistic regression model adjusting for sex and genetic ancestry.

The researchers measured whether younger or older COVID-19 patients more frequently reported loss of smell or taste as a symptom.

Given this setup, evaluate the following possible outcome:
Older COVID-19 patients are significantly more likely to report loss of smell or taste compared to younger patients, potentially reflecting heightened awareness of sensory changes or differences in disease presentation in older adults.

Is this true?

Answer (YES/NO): NO